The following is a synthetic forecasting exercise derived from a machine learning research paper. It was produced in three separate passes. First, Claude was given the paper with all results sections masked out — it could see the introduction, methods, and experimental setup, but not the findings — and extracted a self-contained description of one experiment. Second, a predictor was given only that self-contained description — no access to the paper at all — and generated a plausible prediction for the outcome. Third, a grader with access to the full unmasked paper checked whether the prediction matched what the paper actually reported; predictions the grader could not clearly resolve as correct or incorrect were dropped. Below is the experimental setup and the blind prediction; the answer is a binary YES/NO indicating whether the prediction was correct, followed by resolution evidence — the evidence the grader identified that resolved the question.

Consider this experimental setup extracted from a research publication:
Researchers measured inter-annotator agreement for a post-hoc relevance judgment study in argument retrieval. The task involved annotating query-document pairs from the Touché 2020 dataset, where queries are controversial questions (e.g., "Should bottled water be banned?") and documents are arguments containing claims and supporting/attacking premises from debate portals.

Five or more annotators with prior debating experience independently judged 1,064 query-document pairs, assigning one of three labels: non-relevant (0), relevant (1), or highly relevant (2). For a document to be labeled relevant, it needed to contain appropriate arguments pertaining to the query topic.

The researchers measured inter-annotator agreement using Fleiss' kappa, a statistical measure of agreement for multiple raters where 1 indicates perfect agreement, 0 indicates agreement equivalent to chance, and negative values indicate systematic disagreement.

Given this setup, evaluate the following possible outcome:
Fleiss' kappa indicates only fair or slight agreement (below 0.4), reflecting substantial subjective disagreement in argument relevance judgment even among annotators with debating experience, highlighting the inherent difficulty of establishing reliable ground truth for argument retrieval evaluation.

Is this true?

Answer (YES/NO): YES